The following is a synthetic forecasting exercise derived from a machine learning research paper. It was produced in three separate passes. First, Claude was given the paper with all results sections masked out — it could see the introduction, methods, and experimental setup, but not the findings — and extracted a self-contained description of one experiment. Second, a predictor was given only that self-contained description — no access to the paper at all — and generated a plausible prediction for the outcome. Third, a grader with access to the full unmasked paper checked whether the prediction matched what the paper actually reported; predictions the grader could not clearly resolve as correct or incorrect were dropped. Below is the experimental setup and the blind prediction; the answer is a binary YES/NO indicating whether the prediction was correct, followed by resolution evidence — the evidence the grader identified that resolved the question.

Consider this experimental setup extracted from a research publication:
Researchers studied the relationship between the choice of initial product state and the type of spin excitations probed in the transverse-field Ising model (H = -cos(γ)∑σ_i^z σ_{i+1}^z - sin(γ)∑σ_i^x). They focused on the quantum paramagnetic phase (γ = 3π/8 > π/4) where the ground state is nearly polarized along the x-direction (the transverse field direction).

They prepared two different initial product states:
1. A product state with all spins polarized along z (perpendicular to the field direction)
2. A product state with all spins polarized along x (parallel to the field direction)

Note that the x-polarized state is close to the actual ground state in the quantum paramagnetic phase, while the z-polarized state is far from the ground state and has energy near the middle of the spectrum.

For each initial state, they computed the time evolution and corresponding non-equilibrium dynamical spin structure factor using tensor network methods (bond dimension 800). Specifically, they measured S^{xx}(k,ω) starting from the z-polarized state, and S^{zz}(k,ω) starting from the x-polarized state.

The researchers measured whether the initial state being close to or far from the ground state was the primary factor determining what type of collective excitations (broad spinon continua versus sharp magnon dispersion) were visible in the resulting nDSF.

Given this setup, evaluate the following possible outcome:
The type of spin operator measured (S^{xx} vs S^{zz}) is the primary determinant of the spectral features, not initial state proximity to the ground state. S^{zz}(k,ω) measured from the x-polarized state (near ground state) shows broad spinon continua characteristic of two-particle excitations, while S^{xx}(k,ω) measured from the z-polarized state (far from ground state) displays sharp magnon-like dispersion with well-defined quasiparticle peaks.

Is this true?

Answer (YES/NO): NO